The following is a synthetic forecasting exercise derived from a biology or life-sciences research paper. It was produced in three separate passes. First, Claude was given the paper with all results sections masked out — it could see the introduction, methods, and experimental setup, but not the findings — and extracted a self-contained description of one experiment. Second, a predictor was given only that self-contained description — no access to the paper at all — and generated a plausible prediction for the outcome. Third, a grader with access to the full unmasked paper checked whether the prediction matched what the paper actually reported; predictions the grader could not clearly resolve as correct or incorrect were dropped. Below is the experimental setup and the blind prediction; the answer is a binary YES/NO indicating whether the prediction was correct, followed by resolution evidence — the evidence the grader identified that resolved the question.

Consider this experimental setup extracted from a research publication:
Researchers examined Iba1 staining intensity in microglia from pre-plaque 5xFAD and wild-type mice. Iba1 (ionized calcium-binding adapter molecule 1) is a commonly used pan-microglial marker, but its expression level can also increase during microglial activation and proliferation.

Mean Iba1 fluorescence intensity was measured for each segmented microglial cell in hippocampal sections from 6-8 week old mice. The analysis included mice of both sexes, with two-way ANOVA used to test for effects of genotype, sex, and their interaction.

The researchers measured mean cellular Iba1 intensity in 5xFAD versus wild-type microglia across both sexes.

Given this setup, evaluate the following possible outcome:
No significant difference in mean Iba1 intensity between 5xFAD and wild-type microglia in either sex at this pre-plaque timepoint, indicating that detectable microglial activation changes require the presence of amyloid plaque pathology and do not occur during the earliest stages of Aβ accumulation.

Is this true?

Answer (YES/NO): NO